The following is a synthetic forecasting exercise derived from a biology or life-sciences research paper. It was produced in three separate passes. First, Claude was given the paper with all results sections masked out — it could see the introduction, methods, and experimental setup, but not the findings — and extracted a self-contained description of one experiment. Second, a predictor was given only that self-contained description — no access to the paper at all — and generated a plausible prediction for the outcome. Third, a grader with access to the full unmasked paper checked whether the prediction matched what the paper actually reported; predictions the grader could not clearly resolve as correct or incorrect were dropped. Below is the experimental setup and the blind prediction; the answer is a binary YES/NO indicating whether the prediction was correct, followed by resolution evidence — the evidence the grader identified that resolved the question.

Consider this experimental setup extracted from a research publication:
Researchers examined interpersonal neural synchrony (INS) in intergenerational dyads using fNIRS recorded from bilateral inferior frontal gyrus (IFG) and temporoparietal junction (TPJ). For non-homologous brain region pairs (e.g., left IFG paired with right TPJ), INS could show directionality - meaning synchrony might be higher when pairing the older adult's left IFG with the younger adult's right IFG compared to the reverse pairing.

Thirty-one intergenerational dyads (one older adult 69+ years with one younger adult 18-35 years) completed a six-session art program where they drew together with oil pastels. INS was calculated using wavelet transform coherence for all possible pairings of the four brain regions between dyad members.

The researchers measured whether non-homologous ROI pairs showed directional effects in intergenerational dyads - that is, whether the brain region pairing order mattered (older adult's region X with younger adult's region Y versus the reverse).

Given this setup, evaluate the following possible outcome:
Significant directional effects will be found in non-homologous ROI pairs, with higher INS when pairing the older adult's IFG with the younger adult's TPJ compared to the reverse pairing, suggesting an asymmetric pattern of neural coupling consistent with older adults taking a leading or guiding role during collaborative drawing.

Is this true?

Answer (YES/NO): NO